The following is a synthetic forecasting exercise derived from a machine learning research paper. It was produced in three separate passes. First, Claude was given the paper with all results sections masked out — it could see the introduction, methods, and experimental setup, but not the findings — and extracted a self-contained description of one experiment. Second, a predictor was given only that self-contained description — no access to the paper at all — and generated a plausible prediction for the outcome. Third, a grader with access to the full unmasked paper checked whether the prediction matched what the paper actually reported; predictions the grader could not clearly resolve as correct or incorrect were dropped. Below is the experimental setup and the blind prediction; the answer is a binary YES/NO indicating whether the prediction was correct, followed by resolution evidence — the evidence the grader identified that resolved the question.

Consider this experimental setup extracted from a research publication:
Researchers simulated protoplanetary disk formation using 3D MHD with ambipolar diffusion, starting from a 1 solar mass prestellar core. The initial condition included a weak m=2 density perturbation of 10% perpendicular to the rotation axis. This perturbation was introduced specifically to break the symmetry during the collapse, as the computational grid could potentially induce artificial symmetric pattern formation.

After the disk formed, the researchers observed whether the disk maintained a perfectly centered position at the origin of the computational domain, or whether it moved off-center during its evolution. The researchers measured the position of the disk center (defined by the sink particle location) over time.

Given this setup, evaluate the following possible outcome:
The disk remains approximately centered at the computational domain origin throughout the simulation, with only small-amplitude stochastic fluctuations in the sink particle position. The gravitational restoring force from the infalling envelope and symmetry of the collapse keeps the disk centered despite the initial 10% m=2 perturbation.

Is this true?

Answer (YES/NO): NO